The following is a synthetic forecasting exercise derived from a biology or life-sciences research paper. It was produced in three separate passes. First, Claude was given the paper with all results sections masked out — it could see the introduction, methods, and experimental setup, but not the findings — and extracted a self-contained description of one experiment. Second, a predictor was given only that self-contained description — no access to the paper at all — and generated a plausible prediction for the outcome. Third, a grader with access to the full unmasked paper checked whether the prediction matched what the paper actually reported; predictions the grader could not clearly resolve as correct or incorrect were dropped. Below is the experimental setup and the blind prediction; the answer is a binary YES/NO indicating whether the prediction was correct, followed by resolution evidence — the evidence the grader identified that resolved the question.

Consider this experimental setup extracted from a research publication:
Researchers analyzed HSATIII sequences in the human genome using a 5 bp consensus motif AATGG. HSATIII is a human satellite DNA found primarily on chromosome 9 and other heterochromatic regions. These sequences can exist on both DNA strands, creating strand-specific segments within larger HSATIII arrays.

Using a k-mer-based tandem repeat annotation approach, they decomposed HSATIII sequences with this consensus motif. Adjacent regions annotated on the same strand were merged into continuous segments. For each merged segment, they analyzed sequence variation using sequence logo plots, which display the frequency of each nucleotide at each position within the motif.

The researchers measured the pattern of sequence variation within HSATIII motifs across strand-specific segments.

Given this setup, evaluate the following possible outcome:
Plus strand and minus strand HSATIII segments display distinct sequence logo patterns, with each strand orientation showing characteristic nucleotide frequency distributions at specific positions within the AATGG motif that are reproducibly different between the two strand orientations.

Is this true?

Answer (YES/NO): YES